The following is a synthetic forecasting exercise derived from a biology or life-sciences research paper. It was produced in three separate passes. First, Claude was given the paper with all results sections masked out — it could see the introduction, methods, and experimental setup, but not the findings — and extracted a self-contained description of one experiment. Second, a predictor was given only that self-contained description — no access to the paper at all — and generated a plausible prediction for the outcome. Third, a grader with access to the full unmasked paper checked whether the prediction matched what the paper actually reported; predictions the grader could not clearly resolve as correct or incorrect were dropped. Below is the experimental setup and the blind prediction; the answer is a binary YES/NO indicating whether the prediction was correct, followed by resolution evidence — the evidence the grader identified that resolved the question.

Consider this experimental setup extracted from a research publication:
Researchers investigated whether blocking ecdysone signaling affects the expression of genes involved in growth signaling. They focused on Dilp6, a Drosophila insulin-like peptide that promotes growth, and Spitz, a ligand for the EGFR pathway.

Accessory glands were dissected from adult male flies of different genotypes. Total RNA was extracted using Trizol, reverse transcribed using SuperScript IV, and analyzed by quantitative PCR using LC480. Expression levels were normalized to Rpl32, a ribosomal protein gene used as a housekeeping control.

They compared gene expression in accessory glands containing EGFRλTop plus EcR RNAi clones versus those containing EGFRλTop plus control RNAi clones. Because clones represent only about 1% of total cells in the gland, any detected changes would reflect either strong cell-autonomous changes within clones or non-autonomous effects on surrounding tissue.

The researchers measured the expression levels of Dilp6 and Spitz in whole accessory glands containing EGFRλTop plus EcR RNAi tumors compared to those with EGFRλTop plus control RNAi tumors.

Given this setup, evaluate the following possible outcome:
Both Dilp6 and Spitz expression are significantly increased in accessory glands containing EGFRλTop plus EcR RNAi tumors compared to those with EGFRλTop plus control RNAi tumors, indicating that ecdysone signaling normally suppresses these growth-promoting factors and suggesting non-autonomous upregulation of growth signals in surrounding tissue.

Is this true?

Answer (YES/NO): NO